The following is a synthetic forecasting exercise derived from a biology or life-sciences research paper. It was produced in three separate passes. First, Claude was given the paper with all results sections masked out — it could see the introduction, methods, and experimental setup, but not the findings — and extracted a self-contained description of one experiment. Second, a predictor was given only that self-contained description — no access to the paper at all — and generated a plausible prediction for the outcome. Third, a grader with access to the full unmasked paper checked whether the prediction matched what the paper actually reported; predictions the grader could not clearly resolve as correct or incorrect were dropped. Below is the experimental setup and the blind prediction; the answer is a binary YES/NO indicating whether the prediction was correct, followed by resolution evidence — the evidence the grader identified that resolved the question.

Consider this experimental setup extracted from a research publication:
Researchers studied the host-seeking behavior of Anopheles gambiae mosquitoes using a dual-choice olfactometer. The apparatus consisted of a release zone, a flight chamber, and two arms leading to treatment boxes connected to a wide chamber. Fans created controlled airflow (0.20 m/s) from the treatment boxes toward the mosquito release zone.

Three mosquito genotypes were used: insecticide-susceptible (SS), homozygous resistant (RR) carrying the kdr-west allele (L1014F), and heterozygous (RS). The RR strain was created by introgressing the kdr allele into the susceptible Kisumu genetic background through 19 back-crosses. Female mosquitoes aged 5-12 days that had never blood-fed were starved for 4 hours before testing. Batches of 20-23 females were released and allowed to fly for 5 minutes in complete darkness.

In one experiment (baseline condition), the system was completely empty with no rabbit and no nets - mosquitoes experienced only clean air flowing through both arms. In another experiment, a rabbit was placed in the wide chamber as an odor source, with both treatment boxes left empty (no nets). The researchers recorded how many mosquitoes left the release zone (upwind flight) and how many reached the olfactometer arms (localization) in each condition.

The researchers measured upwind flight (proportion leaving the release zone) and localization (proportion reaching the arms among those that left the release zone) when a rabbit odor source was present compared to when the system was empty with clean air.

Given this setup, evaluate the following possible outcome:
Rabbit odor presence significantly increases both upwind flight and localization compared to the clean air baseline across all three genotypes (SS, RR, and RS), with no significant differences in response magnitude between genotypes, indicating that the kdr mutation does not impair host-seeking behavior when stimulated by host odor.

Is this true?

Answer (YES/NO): NO